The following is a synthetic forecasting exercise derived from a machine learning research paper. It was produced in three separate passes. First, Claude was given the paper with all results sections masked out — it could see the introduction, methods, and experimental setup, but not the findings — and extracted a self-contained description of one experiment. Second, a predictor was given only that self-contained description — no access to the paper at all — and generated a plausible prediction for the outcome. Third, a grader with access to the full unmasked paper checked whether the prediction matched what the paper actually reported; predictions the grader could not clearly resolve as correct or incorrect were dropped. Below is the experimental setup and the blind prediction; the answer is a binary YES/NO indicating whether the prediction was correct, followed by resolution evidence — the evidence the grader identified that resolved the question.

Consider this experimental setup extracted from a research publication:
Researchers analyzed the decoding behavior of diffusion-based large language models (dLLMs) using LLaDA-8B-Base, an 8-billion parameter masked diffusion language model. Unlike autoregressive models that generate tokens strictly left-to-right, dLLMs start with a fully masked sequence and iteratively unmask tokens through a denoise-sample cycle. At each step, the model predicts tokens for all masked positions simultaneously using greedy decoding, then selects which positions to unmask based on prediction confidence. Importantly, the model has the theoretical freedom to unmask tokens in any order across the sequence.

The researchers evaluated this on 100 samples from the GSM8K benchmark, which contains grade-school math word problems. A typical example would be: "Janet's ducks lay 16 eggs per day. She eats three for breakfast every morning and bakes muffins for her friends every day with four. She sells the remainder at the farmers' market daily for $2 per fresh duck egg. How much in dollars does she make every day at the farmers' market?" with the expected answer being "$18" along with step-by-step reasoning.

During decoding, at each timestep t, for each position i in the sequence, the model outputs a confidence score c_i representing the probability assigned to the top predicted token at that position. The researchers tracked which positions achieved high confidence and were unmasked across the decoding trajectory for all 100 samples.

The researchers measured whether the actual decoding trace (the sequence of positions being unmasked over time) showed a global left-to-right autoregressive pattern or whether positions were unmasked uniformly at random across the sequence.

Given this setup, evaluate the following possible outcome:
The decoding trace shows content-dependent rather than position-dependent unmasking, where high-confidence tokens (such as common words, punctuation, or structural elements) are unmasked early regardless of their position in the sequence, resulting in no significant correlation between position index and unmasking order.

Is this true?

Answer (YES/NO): NO